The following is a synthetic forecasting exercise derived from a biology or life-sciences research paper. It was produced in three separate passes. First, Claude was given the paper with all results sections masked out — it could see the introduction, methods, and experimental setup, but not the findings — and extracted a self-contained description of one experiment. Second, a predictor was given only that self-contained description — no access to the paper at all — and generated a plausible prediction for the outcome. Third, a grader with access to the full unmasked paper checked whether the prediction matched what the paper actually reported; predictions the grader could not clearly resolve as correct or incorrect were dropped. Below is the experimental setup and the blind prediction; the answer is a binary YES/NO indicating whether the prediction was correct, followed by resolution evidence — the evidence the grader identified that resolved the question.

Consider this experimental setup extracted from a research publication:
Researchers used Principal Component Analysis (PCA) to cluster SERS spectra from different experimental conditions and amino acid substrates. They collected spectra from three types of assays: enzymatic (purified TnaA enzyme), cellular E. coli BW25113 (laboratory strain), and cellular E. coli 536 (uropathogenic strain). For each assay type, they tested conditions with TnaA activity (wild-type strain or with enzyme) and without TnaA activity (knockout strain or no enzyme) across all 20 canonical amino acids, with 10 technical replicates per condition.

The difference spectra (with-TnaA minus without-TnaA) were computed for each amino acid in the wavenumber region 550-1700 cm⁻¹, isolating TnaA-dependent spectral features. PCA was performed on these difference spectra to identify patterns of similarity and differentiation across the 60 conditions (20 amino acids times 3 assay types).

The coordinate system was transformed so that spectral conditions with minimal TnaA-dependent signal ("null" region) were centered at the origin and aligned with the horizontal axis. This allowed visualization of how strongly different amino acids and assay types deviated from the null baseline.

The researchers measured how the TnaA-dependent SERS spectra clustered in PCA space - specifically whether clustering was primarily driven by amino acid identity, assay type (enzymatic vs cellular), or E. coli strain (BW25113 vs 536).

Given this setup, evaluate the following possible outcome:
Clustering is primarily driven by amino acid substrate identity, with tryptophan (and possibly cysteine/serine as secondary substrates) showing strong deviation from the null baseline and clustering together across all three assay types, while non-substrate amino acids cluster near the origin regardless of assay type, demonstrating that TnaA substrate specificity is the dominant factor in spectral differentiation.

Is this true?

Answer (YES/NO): NO